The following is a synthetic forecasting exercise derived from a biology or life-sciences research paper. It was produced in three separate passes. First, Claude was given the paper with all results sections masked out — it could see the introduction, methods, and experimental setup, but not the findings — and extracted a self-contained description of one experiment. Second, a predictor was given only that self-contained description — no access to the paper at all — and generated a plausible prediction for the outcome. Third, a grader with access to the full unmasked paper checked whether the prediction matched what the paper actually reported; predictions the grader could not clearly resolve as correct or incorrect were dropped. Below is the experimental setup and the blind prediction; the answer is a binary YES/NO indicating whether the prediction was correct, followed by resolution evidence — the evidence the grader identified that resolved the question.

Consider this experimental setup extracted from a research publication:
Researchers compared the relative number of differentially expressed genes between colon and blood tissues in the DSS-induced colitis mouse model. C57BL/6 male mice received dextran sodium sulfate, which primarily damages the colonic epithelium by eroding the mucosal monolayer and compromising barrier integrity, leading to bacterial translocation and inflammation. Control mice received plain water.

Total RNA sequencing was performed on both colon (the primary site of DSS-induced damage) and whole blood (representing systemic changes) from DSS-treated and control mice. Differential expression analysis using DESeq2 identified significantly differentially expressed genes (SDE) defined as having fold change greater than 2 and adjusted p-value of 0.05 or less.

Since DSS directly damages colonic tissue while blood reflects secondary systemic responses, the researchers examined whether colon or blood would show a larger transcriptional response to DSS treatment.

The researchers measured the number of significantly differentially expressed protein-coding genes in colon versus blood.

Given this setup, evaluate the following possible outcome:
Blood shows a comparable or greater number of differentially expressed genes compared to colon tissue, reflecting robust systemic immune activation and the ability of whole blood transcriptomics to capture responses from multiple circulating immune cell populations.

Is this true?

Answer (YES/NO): NO